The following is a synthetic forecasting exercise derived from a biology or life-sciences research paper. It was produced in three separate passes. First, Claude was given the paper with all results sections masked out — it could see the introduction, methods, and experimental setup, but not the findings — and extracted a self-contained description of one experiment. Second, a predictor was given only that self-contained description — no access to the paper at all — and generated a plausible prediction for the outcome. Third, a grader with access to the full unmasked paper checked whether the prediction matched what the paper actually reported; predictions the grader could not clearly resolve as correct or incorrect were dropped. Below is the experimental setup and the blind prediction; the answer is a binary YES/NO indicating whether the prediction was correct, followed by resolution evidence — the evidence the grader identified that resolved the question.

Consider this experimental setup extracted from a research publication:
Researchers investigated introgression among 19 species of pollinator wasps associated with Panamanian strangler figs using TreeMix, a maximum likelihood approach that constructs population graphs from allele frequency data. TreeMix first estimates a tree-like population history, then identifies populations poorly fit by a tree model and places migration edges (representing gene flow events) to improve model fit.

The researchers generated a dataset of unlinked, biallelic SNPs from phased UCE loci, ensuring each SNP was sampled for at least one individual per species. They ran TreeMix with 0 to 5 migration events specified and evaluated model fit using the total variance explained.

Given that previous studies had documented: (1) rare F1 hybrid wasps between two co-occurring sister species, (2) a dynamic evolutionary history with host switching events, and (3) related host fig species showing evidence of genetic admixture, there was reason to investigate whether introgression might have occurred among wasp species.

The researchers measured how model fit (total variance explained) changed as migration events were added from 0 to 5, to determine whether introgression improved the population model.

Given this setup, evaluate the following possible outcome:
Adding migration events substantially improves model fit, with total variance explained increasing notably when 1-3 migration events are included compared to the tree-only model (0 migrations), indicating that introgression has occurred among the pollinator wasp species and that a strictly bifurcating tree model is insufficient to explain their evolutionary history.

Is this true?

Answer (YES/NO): NO